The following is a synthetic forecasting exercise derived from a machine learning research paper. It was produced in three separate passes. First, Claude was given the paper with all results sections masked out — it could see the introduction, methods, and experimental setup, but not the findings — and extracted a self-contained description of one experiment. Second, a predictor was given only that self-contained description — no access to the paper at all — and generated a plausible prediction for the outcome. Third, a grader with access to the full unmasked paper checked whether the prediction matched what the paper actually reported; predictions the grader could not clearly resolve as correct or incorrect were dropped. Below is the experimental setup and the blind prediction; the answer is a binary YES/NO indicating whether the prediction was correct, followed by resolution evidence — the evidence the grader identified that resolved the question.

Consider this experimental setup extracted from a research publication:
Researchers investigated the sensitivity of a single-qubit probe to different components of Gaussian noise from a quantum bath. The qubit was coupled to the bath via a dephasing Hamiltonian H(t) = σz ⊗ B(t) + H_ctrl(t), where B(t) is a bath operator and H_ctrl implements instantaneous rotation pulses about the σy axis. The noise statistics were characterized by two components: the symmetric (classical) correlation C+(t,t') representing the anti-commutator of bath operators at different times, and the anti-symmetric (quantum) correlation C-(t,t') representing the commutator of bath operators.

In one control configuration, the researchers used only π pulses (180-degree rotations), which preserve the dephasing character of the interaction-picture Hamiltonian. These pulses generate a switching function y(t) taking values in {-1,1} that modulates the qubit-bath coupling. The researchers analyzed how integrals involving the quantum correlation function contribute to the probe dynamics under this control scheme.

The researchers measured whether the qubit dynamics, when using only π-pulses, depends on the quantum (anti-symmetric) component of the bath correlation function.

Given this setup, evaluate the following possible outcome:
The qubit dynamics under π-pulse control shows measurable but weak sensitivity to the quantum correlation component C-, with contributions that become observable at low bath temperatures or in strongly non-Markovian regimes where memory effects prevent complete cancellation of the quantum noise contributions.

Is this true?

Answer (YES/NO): NO